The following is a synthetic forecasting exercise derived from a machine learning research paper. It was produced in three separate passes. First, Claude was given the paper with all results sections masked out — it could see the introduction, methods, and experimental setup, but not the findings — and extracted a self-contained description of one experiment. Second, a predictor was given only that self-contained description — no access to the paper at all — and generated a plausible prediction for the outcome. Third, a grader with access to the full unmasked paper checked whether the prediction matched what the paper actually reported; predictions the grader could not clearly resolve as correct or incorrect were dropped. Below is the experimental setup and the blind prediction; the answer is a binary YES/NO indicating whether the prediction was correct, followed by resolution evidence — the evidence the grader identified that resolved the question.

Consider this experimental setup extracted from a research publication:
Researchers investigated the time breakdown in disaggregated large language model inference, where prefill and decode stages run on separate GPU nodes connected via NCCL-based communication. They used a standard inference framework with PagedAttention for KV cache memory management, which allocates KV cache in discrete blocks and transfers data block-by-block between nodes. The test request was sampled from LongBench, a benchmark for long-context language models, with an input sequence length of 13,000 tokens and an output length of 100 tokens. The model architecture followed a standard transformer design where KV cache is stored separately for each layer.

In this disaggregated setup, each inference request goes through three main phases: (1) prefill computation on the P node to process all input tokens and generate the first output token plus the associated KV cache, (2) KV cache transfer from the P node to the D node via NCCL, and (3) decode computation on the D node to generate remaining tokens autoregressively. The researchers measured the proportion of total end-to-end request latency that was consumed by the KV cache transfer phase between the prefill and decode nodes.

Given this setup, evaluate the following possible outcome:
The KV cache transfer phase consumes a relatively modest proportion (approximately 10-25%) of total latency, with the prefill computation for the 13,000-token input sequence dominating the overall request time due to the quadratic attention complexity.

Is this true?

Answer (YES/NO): YES